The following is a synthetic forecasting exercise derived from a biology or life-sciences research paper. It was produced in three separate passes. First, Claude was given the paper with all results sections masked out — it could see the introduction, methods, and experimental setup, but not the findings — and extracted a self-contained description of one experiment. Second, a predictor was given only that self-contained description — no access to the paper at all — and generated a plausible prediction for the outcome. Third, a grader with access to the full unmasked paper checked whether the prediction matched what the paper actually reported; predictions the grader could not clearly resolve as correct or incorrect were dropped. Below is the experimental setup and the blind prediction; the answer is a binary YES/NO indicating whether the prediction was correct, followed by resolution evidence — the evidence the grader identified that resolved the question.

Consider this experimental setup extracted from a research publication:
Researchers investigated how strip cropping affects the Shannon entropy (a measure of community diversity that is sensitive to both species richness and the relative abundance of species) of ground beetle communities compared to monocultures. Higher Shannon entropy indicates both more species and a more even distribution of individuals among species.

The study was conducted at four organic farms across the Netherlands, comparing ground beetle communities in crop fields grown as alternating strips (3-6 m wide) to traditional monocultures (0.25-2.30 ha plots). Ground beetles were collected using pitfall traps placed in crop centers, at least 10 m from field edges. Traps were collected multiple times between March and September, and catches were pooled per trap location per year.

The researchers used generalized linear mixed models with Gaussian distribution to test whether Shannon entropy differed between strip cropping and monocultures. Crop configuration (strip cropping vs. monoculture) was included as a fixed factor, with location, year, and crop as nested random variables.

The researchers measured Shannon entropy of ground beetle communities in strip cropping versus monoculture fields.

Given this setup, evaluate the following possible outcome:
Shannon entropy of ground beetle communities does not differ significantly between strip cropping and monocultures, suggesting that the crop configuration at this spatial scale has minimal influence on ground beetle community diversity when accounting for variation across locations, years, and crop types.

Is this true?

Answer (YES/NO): YES